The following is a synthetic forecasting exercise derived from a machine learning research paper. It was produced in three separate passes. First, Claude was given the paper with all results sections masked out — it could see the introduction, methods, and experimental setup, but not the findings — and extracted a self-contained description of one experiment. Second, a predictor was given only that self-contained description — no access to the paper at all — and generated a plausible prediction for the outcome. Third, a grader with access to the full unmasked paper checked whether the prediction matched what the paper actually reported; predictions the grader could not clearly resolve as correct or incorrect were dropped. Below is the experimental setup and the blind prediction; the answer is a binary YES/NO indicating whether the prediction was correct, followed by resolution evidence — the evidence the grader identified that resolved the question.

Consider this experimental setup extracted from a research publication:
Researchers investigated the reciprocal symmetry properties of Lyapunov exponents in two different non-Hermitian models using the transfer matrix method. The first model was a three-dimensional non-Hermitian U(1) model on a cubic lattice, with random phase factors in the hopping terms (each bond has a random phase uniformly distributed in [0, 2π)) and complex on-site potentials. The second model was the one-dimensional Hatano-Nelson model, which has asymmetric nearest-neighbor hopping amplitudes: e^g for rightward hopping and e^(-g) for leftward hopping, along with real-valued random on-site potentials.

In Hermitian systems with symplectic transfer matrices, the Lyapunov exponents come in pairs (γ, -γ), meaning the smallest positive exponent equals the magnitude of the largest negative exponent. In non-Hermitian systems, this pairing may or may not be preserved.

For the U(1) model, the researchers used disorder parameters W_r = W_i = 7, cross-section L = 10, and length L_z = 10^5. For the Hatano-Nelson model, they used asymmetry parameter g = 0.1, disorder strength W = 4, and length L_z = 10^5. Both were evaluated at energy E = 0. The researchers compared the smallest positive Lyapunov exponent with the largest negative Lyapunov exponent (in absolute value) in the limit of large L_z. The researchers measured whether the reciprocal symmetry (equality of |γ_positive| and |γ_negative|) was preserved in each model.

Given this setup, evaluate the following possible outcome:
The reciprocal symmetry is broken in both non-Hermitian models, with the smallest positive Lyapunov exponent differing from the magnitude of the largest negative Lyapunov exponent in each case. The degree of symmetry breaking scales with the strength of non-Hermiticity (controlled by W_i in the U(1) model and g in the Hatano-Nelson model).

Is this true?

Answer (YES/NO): NO